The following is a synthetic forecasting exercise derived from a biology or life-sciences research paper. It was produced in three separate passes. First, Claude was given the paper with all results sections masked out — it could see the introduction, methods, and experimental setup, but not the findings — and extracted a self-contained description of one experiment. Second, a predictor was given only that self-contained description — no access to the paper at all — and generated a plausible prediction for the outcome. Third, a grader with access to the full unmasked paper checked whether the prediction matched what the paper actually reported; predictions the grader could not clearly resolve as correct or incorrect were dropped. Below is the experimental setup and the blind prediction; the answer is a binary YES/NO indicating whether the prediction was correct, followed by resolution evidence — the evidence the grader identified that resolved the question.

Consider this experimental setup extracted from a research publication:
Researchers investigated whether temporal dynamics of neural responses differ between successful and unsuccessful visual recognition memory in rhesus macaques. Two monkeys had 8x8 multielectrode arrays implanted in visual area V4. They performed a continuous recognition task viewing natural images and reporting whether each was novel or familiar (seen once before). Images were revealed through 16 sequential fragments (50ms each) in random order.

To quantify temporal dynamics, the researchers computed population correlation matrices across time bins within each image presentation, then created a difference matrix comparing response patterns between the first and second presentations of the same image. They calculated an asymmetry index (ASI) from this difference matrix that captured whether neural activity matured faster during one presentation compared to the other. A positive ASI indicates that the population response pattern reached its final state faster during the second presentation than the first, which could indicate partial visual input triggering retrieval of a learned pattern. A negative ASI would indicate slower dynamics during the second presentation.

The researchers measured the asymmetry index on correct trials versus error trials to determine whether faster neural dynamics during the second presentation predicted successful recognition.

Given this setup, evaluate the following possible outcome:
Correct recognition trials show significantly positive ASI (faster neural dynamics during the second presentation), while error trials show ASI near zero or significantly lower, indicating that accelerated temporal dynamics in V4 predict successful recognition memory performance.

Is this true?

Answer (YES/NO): YES